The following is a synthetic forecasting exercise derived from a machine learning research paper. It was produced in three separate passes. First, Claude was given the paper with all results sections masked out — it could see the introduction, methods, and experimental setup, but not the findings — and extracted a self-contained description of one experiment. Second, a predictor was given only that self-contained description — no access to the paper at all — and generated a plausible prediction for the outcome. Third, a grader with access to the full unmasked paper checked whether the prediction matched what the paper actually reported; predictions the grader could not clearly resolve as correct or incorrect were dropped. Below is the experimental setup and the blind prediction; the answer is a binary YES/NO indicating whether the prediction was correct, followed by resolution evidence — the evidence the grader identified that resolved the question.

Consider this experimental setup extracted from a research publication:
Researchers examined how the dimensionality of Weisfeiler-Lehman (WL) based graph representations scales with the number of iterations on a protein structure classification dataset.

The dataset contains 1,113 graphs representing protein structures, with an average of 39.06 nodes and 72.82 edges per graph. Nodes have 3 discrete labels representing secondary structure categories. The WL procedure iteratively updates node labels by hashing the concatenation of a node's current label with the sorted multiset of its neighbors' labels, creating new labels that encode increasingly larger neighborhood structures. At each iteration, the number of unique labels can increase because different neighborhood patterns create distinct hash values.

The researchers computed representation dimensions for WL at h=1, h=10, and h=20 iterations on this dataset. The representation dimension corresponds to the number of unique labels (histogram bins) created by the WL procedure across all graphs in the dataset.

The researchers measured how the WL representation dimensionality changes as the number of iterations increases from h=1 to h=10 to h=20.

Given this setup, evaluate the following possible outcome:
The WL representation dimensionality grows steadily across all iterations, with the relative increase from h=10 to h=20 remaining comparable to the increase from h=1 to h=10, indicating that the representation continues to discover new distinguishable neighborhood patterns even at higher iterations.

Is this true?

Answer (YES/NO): NO